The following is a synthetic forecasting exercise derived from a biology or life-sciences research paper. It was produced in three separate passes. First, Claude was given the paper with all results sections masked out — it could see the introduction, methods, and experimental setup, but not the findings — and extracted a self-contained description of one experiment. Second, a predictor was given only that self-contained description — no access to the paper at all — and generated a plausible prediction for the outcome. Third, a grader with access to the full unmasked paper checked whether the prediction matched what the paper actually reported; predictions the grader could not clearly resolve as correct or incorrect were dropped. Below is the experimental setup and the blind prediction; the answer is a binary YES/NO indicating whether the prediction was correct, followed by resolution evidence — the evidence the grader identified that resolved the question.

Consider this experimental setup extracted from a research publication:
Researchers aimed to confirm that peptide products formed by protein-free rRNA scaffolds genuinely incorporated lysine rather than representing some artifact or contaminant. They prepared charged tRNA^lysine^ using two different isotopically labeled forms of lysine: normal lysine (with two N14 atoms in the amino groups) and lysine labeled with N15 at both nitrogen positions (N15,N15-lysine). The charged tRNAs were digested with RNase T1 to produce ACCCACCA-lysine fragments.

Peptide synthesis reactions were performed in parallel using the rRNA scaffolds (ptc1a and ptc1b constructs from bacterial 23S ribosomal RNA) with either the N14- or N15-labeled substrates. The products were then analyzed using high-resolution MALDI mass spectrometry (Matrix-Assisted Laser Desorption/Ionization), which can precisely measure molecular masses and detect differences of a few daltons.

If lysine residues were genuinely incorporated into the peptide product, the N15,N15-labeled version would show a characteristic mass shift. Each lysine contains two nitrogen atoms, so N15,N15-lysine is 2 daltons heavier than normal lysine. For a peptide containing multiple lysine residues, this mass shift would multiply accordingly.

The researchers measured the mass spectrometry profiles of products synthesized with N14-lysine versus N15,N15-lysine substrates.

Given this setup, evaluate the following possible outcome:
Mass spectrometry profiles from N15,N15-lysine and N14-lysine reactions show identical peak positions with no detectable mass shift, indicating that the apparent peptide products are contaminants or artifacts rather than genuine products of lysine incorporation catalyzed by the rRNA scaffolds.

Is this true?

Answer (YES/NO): NO